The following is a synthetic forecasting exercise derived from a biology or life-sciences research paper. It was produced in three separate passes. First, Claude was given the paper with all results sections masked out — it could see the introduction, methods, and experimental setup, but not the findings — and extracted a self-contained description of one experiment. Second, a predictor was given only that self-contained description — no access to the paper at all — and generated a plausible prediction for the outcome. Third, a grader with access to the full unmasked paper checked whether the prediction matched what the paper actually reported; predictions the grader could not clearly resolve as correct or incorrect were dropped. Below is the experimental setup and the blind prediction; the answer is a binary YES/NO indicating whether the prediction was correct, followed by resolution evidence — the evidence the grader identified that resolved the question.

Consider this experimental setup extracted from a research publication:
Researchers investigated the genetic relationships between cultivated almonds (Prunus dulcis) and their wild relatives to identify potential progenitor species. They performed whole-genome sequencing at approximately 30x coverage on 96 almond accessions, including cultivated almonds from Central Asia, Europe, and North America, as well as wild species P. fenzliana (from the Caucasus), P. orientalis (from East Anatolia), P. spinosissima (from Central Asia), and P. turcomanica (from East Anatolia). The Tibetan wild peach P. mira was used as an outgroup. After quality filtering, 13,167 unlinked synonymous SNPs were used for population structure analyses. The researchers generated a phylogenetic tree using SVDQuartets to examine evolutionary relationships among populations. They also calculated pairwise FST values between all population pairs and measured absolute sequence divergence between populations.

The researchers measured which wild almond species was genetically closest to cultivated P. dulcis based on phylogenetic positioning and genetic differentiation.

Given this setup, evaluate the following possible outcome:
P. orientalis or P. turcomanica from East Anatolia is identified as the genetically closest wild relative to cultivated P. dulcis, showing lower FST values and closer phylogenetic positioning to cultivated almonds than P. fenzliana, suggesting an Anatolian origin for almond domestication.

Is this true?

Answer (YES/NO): NO